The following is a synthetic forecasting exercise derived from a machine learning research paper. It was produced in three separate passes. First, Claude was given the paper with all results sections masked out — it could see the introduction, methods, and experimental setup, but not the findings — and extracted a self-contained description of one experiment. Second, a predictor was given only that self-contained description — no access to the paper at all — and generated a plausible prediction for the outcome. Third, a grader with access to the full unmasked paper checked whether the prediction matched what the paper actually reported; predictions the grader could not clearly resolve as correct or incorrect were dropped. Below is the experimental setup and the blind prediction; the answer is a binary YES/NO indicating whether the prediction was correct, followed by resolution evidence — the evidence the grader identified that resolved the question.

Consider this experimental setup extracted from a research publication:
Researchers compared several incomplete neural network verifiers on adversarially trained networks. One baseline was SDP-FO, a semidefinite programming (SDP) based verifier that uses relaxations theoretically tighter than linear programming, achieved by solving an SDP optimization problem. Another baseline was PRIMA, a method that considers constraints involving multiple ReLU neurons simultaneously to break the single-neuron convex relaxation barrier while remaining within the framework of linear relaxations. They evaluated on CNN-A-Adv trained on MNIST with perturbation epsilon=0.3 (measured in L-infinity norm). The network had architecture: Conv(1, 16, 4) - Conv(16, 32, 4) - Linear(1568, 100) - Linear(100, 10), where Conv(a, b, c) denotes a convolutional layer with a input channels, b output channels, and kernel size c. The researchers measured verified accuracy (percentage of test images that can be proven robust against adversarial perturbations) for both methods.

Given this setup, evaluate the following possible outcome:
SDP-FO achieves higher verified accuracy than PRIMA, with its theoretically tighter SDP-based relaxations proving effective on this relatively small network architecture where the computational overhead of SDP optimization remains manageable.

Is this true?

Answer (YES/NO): NO